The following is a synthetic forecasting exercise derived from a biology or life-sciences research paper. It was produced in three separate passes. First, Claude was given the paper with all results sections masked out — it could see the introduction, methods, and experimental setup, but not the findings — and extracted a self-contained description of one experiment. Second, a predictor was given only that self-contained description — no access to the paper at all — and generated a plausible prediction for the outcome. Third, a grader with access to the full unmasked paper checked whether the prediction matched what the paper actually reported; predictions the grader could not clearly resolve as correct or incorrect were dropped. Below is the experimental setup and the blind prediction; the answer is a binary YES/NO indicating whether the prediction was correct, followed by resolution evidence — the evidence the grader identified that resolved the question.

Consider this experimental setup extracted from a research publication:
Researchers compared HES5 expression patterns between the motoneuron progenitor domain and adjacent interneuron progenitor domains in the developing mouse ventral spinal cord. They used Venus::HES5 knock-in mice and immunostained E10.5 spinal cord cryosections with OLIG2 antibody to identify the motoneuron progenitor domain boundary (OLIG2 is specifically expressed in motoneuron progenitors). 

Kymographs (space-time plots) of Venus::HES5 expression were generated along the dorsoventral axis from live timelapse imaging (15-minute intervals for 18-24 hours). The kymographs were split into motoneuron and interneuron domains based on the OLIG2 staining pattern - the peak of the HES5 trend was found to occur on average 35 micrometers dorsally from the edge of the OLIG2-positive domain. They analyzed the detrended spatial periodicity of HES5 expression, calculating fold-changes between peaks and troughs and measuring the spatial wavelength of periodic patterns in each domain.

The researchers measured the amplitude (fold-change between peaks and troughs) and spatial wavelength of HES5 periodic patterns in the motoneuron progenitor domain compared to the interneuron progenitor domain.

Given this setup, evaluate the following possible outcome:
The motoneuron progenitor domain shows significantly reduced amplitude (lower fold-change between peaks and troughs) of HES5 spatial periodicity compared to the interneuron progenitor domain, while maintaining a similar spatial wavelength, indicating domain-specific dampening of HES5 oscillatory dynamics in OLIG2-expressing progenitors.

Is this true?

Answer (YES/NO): NO